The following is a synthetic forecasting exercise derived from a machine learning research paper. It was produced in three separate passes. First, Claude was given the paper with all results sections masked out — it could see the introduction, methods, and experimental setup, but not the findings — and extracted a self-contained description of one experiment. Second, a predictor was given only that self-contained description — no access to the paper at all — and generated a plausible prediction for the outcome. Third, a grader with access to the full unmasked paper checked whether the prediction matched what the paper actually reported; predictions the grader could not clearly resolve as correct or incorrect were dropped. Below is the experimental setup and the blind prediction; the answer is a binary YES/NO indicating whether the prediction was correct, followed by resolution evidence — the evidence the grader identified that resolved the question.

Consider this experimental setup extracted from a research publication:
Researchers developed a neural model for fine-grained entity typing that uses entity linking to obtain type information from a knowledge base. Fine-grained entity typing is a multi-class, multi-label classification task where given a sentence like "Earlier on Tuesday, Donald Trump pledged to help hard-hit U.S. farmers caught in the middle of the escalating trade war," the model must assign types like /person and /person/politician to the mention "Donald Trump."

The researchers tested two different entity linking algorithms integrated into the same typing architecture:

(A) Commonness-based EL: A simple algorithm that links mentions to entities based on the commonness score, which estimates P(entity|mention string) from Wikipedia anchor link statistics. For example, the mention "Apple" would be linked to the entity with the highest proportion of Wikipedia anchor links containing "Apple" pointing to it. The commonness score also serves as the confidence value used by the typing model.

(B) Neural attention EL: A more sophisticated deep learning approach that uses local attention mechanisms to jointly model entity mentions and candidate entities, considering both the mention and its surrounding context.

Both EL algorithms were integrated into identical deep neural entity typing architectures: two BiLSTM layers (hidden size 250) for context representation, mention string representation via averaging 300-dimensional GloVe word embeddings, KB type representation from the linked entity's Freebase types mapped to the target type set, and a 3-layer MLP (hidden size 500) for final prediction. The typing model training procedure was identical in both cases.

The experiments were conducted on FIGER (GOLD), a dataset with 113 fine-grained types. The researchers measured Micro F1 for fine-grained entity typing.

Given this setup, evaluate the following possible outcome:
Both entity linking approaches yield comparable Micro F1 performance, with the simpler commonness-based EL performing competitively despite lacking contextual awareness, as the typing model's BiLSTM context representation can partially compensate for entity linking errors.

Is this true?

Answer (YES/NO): YES